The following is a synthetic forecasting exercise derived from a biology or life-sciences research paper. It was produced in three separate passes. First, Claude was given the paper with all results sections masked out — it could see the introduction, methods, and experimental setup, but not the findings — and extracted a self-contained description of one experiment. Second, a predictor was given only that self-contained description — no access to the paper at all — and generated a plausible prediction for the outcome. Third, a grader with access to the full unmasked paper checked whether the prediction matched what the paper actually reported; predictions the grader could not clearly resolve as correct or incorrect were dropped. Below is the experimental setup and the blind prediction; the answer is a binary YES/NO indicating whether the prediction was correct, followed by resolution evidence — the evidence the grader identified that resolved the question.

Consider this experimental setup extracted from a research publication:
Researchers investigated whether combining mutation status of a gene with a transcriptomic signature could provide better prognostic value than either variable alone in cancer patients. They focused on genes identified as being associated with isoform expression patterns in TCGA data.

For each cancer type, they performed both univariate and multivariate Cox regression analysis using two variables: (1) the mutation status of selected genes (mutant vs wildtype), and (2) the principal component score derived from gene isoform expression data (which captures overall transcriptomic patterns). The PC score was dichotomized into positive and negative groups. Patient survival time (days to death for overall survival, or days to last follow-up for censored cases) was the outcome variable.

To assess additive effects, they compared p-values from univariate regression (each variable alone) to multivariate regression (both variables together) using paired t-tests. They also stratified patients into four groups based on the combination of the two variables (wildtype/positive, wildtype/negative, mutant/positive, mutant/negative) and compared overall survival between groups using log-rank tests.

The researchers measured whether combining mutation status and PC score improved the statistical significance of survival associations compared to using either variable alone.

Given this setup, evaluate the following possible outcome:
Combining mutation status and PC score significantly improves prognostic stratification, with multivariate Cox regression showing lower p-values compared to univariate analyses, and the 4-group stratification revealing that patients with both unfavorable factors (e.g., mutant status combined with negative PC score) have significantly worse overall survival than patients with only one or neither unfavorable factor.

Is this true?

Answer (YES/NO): YES